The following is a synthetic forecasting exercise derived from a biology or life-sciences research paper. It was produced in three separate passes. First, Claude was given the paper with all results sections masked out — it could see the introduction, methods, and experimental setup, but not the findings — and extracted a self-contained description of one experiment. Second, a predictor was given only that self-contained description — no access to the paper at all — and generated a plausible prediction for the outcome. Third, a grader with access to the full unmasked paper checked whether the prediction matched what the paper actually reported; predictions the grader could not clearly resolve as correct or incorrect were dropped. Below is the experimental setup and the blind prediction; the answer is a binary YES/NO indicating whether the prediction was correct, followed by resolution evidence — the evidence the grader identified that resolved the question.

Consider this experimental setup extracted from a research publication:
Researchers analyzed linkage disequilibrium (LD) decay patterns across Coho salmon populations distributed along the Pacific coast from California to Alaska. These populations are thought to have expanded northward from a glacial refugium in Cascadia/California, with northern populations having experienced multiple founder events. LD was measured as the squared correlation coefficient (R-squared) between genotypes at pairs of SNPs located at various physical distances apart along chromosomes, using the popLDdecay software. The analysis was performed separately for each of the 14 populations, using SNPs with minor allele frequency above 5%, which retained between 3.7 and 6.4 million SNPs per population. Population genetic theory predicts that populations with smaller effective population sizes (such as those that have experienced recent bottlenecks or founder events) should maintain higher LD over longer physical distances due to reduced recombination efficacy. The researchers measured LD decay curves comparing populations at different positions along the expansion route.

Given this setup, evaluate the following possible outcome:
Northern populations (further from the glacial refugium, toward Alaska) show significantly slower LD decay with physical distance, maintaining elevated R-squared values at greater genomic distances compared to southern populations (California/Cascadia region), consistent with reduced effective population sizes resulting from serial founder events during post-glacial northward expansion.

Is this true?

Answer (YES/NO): YES